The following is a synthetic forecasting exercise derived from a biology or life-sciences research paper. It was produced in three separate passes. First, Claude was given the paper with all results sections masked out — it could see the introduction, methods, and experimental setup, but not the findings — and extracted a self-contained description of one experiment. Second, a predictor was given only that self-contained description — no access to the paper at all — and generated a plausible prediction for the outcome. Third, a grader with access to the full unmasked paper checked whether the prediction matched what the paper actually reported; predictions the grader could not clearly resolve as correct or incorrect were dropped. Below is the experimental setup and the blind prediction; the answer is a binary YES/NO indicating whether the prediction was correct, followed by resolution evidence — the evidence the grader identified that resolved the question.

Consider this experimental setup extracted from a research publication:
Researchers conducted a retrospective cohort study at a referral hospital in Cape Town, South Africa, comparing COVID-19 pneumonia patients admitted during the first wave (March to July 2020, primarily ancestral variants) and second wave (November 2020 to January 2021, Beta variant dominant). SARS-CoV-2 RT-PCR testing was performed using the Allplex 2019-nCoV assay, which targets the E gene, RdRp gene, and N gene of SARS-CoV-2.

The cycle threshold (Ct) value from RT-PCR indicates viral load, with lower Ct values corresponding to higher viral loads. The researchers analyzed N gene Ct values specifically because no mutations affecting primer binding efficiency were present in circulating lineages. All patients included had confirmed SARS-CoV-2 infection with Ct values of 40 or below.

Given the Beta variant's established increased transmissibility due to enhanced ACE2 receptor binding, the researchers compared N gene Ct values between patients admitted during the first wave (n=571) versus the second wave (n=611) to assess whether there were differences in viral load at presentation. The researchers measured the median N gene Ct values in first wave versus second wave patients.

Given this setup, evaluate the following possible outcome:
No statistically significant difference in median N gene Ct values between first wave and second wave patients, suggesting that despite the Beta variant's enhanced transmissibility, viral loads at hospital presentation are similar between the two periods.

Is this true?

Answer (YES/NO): YES